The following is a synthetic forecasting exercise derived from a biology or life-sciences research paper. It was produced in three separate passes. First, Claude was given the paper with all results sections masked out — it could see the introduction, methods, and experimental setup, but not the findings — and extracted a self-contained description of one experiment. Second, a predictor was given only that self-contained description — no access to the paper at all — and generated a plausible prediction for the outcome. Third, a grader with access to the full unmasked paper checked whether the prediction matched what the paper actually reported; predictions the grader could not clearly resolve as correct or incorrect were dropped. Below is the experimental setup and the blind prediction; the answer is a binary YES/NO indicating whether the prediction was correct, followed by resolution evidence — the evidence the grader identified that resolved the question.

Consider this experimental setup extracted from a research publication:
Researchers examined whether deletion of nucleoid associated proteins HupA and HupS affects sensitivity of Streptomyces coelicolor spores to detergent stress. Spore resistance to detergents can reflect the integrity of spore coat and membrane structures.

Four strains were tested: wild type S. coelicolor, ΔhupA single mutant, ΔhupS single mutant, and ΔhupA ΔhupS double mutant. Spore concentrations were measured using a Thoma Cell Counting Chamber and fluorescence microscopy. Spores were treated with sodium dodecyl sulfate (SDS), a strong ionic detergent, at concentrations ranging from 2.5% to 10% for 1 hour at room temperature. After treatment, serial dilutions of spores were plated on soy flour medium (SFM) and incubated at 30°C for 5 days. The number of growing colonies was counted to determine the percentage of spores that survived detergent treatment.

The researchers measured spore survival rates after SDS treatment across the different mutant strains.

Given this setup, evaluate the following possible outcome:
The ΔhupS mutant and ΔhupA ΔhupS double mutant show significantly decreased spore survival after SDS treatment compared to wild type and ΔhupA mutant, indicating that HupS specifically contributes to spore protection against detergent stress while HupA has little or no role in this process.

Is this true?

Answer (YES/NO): NO